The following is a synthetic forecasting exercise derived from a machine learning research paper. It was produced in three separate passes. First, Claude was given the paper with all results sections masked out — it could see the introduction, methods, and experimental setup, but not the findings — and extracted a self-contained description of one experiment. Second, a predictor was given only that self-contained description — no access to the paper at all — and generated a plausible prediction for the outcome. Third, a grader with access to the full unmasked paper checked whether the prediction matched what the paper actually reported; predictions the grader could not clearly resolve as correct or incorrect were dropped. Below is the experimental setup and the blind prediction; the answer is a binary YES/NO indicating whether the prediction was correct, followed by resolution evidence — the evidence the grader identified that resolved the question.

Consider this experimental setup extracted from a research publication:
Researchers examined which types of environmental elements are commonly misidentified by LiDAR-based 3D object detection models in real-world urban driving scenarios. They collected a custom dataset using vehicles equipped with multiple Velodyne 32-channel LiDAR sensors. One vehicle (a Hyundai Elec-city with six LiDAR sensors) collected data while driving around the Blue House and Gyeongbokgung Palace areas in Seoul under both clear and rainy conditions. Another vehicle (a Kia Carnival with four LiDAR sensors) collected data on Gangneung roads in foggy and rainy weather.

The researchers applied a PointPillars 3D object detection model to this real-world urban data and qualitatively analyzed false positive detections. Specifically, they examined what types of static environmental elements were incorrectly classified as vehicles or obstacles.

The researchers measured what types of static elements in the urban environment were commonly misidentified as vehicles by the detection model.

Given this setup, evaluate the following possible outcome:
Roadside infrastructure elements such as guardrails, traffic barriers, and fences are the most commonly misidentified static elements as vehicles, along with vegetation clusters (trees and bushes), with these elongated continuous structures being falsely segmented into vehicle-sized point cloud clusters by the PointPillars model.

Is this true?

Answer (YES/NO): NO